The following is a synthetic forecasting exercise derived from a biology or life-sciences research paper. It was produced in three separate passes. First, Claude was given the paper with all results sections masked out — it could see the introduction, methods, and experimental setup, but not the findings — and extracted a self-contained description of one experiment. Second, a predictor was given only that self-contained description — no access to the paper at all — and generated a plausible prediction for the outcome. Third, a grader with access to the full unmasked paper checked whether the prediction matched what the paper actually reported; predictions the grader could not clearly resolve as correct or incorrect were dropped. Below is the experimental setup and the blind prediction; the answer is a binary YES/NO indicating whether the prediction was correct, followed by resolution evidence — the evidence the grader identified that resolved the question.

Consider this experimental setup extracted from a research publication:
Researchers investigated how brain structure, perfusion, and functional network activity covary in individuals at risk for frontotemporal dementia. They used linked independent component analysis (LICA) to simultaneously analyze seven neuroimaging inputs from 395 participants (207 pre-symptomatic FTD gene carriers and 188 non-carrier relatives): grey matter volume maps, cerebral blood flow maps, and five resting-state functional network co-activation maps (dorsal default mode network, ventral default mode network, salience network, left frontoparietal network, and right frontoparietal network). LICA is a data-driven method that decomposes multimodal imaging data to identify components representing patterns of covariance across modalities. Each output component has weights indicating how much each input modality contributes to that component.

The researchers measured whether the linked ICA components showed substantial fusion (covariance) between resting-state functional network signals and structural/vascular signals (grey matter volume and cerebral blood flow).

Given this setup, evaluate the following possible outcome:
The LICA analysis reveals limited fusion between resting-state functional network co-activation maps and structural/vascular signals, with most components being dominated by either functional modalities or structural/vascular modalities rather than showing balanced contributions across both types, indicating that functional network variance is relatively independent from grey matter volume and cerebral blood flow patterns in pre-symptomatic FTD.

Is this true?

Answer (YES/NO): YES